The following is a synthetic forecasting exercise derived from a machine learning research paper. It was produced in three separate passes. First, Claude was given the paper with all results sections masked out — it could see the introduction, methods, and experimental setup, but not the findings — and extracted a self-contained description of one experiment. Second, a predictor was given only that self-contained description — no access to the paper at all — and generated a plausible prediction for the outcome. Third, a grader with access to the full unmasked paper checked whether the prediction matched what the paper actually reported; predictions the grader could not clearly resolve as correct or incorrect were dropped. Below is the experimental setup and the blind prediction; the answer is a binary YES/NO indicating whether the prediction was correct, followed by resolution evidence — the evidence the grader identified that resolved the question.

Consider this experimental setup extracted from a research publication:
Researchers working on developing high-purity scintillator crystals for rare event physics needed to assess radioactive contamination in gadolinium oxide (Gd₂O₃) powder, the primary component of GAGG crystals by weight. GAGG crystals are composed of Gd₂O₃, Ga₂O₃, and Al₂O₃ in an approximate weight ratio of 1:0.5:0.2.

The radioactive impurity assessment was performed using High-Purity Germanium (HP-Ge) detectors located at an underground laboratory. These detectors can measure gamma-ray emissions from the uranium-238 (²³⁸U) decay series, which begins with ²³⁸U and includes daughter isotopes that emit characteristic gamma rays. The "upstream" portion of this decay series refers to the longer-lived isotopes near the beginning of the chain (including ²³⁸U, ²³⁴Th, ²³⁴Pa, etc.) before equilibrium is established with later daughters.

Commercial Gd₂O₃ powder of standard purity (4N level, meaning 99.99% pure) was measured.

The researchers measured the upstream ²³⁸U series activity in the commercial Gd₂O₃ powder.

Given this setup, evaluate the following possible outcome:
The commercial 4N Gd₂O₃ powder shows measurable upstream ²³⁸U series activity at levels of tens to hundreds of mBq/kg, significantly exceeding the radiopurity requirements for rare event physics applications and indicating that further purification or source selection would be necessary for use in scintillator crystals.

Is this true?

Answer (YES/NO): NO